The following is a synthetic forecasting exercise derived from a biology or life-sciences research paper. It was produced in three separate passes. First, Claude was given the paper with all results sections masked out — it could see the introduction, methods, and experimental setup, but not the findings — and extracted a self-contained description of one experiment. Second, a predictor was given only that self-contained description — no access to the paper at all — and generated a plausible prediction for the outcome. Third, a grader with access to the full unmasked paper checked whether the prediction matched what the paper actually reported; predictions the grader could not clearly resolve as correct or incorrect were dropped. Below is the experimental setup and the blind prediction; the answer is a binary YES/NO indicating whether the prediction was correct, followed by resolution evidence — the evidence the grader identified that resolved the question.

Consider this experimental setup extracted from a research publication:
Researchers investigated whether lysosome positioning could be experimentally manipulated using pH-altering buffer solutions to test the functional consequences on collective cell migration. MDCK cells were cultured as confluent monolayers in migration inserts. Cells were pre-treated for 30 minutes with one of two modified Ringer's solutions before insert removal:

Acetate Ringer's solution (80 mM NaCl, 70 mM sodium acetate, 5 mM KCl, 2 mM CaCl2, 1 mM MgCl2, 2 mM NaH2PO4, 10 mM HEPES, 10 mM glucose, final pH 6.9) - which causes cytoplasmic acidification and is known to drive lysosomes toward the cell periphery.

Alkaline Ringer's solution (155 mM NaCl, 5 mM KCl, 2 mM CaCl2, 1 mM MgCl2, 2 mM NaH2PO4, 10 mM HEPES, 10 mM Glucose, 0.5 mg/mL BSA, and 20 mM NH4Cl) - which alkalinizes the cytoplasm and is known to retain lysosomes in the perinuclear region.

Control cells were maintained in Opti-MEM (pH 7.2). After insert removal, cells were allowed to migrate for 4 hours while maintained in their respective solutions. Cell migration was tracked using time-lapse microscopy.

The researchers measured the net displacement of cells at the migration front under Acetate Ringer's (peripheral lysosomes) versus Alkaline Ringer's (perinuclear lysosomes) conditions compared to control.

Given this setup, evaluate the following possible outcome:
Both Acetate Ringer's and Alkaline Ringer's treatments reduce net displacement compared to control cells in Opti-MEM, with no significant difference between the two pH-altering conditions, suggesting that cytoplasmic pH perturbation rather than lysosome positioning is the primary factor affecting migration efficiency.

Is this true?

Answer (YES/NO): NO